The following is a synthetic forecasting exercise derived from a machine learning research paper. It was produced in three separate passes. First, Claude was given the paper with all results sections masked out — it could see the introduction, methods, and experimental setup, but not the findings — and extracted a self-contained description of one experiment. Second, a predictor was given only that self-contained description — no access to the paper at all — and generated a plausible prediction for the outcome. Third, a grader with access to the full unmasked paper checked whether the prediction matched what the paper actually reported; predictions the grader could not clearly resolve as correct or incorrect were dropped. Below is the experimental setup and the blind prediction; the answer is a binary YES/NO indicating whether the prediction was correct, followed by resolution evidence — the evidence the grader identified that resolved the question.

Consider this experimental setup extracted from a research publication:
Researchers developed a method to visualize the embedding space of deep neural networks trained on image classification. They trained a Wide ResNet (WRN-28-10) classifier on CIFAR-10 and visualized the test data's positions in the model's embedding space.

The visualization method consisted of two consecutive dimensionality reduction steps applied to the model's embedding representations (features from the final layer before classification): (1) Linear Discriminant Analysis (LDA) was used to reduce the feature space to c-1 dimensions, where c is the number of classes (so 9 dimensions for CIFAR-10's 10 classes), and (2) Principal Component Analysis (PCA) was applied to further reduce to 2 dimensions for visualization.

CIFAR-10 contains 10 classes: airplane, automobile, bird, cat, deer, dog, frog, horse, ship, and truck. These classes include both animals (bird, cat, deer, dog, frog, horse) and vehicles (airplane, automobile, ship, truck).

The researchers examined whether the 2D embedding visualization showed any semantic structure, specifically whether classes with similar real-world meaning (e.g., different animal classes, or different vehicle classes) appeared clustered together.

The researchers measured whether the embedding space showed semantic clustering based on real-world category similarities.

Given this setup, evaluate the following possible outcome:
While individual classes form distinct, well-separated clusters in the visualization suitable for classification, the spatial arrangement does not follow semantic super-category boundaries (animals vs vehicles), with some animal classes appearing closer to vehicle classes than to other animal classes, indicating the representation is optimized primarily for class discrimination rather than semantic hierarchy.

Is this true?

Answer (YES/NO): NO